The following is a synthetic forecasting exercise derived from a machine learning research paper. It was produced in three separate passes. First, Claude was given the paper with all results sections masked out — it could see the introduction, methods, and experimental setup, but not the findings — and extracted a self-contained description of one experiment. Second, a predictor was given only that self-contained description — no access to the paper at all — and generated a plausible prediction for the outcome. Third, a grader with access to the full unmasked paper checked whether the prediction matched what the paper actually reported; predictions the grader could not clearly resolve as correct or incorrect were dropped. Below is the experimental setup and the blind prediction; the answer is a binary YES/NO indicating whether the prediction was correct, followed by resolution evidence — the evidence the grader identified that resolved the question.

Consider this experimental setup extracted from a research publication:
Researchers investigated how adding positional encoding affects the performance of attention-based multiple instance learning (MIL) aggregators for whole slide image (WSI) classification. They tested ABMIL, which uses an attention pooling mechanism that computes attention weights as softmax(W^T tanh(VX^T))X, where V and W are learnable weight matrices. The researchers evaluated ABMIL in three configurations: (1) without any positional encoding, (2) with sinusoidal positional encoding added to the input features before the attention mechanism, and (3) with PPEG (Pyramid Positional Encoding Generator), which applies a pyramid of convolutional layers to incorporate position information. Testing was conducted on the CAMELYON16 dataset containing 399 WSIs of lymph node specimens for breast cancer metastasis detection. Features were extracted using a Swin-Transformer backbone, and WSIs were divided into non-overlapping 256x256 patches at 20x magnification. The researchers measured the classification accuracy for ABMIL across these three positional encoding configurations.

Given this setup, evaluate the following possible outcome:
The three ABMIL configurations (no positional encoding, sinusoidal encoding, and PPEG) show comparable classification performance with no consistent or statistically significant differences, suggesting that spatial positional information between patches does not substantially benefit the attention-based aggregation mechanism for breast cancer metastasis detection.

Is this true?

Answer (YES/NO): NO